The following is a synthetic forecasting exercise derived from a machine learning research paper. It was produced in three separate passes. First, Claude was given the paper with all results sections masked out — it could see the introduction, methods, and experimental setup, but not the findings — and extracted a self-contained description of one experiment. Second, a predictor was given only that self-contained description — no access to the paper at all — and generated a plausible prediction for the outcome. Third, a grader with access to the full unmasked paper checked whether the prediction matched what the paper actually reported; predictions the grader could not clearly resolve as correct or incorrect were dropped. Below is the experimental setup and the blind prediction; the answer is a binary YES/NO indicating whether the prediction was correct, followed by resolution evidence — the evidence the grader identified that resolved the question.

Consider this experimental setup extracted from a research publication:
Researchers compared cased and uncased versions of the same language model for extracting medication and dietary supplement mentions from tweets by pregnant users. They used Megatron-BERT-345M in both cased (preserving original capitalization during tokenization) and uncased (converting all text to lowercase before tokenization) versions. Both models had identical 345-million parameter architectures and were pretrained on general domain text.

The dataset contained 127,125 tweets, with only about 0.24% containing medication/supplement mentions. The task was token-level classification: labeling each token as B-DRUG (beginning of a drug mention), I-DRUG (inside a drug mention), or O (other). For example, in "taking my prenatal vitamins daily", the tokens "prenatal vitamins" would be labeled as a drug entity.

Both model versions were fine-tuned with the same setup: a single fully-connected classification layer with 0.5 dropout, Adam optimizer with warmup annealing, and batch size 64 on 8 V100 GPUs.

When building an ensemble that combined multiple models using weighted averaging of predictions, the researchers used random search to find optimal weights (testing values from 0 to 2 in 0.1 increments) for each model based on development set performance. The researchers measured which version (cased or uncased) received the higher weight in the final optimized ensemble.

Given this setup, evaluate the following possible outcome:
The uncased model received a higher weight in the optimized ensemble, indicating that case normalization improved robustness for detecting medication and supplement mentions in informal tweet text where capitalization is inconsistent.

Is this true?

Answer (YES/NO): YES